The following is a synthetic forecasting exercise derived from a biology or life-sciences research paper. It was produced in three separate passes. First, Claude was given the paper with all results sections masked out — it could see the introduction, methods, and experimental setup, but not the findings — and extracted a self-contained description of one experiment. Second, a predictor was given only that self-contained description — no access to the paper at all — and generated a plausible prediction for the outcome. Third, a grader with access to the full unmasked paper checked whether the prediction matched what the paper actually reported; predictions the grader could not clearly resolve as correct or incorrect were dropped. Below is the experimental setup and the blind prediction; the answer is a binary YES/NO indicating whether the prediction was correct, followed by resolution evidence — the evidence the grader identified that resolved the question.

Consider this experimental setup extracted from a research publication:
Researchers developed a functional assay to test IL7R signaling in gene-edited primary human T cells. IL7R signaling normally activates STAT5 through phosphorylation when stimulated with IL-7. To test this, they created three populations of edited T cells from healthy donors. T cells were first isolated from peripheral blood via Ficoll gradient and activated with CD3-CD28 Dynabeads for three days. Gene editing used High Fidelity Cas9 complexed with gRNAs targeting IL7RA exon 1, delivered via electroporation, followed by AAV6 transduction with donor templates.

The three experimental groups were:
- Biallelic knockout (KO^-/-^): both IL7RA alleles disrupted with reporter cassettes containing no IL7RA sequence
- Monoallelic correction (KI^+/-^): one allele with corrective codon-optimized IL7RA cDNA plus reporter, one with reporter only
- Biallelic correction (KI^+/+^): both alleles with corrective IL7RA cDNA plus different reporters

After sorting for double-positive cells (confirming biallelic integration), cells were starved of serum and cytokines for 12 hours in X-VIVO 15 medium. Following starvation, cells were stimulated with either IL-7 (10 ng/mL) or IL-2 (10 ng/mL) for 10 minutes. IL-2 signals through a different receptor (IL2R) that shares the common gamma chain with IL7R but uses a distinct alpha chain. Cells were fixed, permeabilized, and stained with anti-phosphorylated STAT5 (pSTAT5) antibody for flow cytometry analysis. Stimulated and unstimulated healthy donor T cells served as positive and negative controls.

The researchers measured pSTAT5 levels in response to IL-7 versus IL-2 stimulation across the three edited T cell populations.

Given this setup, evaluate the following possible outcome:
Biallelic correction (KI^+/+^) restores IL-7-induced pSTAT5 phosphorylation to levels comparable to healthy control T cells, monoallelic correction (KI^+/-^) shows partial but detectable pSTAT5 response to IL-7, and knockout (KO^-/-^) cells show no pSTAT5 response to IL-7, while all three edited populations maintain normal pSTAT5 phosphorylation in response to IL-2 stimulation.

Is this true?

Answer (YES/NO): NO